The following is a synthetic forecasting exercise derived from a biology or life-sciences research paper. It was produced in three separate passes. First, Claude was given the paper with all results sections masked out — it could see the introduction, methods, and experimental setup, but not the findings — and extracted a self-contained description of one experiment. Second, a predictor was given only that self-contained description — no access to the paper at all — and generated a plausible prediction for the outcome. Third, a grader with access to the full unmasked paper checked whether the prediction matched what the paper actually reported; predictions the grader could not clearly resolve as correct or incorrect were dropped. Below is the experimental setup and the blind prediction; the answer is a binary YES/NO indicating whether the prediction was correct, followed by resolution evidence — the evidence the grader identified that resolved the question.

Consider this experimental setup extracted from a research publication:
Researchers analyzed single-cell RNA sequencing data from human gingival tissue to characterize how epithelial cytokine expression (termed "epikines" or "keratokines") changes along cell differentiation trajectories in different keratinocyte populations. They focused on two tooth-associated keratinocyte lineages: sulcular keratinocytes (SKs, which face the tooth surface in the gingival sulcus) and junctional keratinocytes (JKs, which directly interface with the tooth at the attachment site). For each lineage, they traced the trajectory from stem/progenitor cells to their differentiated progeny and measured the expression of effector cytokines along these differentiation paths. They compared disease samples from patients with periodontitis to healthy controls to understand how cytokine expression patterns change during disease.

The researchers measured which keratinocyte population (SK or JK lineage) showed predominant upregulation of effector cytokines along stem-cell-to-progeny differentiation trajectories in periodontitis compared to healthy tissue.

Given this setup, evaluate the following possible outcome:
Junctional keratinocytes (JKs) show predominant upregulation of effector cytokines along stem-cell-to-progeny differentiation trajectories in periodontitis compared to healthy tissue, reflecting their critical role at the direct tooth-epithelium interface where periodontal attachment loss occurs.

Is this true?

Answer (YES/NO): YES